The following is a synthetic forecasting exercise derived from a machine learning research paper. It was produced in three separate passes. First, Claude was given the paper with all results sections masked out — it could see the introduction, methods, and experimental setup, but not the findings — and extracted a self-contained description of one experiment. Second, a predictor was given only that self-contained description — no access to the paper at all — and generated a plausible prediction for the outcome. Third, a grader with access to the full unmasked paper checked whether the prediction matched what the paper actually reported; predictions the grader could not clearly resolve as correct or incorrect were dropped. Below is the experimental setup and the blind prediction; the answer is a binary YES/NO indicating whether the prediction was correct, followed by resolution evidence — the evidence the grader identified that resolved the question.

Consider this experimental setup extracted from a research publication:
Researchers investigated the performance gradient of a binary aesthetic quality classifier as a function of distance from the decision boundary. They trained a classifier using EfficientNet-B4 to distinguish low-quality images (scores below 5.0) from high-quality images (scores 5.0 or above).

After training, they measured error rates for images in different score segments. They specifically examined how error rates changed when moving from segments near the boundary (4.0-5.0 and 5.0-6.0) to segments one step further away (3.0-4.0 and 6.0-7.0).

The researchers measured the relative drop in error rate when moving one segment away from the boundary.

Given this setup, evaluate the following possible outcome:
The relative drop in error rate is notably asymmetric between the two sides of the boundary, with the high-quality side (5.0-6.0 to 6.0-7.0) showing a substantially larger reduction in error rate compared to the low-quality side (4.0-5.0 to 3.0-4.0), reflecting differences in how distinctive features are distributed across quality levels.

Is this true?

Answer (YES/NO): NO